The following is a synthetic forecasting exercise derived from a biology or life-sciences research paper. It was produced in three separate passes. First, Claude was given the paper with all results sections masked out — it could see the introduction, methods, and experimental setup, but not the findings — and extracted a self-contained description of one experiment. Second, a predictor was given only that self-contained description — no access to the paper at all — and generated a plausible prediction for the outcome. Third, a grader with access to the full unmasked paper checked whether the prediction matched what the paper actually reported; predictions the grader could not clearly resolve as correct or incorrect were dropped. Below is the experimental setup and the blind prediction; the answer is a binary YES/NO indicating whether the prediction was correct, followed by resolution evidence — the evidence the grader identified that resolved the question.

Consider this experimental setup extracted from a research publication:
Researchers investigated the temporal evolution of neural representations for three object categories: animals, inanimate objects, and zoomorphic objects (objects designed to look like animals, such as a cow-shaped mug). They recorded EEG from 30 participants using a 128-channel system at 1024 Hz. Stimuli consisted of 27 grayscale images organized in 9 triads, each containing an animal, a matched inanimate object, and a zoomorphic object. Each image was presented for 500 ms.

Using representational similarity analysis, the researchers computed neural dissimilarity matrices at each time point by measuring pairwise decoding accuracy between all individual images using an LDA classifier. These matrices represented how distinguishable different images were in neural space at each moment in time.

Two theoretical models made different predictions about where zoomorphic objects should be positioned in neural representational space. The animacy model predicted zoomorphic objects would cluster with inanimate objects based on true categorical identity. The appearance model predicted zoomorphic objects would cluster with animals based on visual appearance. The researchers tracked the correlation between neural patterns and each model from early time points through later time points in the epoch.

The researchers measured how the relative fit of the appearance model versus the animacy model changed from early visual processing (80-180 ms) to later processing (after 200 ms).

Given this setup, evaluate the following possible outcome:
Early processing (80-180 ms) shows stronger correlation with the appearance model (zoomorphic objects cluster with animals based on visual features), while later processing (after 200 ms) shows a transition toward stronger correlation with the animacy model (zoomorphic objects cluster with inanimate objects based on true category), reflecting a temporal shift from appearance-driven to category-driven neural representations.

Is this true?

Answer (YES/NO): NO